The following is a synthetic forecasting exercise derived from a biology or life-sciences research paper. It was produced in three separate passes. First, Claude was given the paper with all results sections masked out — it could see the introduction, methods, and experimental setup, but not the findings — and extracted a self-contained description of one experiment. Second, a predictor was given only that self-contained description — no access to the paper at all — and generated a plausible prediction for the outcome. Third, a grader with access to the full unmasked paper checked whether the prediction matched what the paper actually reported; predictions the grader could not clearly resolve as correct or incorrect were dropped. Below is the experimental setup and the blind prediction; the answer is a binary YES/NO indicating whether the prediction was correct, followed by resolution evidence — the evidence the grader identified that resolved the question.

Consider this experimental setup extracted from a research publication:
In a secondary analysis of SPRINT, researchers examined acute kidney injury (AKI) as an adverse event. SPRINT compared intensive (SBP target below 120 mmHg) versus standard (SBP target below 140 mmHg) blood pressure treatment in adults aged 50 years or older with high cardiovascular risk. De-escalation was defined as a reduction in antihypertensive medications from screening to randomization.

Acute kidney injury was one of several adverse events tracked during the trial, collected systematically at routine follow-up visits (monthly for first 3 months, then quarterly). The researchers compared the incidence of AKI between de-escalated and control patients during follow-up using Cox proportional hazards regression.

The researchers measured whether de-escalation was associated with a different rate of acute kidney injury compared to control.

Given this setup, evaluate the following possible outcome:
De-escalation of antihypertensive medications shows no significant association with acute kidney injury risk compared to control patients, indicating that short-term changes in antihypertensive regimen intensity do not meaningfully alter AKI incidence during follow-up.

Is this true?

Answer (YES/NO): YES